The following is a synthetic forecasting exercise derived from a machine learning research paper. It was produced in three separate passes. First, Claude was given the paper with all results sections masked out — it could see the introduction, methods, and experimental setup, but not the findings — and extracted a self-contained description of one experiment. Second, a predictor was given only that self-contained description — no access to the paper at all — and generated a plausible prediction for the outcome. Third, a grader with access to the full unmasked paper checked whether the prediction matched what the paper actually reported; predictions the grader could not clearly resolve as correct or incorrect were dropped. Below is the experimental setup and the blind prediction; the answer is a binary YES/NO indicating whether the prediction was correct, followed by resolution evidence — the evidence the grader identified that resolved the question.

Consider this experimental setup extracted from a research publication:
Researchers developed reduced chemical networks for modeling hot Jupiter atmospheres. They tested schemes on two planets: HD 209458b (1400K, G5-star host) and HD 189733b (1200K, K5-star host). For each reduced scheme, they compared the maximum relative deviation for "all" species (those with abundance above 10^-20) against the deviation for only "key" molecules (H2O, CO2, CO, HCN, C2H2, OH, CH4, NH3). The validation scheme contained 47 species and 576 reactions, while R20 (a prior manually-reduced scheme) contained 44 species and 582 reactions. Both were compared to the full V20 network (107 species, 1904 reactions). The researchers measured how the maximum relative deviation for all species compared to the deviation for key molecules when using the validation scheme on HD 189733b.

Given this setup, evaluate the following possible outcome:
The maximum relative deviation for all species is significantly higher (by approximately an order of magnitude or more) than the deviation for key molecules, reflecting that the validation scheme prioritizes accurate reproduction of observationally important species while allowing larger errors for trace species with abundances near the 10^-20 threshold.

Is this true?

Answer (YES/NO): YES